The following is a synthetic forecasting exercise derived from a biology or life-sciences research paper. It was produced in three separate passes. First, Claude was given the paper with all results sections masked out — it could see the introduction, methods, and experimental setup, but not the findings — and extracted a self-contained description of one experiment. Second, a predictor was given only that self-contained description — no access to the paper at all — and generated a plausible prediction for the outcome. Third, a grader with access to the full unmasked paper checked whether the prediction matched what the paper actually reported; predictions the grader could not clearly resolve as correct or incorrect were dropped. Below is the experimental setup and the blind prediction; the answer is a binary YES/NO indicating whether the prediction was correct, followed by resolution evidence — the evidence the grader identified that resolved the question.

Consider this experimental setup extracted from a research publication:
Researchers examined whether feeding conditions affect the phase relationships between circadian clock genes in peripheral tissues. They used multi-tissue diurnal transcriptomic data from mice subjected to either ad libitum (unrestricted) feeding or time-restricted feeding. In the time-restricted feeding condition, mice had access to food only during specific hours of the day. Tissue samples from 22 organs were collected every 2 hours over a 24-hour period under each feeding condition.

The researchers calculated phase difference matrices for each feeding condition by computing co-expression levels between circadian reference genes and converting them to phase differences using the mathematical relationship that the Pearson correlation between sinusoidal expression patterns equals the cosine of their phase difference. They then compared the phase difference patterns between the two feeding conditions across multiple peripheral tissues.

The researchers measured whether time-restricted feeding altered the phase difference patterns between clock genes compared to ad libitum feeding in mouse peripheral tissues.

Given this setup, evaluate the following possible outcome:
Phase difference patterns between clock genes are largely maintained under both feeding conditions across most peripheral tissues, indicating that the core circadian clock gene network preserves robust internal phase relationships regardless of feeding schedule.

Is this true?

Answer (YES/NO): NO